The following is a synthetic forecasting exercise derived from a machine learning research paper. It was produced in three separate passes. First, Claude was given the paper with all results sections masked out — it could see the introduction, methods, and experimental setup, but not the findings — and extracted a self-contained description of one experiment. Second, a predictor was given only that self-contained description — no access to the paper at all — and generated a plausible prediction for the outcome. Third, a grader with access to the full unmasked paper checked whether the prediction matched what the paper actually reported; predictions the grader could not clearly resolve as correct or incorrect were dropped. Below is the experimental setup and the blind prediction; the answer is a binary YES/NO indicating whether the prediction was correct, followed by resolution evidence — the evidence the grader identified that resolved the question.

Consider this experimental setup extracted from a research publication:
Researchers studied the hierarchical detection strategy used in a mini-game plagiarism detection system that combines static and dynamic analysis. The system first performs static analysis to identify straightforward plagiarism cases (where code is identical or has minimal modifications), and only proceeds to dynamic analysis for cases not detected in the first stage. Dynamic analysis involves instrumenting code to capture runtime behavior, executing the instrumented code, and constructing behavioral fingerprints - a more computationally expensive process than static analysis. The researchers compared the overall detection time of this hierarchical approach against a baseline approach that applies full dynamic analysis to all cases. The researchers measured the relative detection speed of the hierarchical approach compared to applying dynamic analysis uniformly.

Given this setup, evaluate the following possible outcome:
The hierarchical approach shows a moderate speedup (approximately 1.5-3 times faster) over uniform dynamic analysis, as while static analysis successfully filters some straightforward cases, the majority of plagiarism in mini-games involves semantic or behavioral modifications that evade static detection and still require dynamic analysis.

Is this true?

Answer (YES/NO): NO